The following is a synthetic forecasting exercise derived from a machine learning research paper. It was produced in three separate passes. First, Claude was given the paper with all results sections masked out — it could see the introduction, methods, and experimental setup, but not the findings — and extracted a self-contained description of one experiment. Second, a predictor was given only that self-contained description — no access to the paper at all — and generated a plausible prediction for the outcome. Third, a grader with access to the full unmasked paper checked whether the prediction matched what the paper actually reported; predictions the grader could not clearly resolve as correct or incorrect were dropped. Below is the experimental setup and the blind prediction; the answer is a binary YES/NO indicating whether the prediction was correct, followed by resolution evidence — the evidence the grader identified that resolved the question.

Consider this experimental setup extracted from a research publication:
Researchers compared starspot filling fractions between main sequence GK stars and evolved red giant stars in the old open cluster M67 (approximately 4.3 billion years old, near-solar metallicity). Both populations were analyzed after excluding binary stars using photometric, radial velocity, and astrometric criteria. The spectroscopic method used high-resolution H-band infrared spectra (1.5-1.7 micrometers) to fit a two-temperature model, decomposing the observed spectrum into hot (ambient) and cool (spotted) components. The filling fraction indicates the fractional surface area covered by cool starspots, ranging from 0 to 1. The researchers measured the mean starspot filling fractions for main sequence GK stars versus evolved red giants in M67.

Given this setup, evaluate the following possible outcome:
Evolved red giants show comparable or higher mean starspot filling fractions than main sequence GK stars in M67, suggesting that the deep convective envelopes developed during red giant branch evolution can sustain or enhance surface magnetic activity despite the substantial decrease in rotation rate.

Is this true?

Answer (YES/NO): NO